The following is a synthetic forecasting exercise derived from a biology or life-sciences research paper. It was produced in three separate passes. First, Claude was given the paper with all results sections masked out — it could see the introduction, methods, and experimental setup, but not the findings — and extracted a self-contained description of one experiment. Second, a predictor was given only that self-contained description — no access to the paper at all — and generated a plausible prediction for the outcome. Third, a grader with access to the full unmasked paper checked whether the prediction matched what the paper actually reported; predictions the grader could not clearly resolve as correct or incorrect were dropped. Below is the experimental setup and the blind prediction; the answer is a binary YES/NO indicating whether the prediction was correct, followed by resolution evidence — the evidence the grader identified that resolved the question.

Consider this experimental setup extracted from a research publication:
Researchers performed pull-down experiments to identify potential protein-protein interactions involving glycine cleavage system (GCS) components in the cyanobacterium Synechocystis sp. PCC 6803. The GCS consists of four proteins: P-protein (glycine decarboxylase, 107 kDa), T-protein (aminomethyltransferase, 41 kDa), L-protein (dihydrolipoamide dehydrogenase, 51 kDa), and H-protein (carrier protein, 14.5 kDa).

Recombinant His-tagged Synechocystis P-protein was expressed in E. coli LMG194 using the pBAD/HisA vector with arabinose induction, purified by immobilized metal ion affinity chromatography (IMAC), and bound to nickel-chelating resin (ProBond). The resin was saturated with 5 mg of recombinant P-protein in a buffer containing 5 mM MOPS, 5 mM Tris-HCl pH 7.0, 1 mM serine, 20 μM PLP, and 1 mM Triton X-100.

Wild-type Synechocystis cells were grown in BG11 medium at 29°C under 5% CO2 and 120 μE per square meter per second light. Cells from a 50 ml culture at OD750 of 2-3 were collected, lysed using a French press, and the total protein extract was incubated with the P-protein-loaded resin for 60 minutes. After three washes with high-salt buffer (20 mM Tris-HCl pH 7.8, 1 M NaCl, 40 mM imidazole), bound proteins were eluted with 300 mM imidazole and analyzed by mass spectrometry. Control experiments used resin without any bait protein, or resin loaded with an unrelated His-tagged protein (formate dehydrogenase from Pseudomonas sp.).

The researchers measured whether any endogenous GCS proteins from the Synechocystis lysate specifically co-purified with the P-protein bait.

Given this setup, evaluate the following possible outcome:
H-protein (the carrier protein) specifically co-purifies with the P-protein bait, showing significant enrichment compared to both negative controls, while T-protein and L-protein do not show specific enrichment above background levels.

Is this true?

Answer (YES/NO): NO